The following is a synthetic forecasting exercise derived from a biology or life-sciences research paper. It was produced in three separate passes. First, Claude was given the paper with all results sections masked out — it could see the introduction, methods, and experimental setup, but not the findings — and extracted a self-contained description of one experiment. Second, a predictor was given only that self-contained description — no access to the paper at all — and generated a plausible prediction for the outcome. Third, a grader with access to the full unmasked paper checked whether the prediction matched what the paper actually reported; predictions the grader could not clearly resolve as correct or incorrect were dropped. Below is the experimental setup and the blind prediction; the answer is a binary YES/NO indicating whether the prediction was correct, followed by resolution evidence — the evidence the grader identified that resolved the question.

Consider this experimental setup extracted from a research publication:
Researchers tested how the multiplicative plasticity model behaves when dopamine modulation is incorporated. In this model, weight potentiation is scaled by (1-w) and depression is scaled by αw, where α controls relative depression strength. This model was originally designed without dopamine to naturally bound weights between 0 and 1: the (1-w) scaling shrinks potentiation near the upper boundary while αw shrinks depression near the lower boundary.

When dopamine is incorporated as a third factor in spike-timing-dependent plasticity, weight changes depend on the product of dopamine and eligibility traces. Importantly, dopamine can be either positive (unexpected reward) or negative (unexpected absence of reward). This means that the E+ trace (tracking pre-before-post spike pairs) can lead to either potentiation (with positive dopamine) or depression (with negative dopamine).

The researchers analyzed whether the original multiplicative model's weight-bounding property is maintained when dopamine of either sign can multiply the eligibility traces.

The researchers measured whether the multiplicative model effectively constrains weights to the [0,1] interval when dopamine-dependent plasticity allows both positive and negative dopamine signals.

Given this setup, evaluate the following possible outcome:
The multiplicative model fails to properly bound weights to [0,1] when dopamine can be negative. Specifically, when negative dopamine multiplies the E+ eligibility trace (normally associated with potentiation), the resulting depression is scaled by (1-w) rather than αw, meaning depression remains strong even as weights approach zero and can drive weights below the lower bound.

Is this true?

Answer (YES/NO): YES